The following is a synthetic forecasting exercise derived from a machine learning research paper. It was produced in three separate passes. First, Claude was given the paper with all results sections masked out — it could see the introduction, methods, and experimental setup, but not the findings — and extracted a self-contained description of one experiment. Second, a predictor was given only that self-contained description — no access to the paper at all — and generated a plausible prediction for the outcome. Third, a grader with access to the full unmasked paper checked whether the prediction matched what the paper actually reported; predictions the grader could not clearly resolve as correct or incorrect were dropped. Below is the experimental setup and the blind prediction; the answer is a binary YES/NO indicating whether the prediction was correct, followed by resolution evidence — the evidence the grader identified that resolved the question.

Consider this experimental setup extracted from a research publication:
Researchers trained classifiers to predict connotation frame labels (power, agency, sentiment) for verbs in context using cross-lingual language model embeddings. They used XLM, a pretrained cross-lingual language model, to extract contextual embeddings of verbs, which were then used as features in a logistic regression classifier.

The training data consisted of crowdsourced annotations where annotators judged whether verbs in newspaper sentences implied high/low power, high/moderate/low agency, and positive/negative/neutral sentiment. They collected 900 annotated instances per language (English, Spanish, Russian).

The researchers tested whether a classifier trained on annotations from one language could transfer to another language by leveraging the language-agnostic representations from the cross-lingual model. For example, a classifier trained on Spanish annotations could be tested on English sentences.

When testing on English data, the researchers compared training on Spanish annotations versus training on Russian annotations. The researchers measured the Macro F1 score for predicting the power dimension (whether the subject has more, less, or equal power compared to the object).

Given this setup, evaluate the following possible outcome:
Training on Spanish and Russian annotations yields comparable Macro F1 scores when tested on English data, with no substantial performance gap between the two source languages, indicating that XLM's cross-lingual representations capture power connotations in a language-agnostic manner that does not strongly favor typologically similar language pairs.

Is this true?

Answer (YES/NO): NO